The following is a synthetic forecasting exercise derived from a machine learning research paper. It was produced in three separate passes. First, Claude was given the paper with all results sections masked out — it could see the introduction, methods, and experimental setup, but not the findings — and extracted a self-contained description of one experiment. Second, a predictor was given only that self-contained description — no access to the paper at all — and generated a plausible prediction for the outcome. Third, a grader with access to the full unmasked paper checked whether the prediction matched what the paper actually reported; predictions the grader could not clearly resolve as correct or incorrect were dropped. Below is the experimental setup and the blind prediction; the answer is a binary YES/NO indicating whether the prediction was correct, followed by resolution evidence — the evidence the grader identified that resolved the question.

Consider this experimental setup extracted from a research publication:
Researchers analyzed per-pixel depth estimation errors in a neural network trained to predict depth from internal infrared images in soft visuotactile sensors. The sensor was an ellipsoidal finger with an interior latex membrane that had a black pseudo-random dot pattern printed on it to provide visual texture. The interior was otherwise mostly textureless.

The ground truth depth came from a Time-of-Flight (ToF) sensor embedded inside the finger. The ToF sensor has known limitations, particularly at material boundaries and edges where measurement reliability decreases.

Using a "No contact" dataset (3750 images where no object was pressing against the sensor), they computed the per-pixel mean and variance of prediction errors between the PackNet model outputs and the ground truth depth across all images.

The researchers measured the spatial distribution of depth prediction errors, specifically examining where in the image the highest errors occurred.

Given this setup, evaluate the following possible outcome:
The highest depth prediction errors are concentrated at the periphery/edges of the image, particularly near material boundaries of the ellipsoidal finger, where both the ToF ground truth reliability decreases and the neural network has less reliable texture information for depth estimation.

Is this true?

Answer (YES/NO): YES